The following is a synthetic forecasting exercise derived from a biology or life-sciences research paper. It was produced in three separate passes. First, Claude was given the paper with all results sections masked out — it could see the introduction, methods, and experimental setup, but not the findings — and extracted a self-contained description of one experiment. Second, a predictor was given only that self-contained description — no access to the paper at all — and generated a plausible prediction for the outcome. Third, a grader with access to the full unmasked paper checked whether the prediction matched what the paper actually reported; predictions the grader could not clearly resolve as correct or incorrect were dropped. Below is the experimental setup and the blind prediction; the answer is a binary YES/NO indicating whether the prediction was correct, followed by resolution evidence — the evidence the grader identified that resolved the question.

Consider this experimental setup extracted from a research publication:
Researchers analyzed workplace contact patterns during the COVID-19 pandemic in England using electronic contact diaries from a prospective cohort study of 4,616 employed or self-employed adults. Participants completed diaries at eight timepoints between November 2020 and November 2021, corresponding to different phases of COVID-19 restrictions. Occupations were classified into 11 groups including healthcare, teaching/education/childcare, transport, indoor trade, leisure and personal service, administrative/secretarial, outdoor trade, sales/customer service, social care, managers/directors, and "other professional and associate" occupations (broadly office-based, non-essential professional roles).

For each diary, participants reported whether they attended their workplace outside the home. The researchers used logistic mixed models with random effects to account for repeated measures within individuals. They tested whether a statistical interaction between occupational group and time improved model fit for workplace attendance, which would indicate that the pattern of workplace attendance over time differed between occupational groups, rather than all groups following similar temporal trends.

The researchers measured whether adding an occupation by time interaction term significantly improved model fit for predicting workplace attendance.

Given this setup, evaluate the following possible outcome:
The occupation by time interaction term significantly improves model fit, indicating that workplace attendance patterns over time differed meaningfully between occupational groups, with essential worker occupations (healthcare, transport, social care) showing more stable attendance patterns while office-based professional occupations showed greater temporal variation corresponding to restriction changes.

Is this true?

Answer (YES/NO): NO